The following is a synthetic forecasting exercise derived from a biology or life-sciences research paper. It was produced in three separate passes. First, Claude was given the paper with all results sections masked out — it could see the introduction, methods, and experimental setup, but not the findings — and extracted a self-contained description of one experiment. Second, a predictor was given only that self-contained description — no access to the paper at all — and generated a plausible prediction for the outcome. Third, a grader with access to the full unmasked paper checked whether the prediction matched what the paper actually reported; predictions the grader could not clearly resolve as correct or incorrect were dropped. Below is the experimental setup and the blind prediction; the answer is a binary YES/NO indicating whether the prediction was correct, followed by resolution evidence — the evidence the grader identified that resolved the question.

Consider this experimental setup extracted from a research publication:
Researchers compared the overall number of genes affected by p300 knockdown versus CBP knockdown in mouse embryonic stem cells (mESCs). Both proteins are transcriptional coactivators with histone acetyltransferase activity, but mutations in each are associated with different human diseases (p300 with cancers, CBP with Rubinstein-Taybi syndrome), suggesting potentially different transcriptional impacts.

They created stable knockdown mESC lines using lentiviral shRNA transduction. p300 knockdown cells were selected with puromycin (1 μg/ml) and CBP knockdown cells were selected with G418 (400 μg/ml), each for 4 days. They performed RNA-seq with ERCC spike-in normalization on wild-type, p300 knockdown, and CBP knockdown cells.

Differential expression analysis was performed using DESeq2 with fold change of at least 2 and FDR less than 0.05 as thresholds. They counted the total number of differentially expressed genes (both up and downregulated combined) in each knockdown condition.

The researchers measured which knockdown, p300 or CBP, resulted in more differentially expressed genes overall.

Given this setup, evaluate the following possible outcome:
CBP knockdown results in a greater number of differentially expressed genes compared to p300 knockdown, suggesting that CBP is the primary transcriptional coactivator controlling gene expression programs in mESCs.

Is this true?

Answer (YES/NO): NO